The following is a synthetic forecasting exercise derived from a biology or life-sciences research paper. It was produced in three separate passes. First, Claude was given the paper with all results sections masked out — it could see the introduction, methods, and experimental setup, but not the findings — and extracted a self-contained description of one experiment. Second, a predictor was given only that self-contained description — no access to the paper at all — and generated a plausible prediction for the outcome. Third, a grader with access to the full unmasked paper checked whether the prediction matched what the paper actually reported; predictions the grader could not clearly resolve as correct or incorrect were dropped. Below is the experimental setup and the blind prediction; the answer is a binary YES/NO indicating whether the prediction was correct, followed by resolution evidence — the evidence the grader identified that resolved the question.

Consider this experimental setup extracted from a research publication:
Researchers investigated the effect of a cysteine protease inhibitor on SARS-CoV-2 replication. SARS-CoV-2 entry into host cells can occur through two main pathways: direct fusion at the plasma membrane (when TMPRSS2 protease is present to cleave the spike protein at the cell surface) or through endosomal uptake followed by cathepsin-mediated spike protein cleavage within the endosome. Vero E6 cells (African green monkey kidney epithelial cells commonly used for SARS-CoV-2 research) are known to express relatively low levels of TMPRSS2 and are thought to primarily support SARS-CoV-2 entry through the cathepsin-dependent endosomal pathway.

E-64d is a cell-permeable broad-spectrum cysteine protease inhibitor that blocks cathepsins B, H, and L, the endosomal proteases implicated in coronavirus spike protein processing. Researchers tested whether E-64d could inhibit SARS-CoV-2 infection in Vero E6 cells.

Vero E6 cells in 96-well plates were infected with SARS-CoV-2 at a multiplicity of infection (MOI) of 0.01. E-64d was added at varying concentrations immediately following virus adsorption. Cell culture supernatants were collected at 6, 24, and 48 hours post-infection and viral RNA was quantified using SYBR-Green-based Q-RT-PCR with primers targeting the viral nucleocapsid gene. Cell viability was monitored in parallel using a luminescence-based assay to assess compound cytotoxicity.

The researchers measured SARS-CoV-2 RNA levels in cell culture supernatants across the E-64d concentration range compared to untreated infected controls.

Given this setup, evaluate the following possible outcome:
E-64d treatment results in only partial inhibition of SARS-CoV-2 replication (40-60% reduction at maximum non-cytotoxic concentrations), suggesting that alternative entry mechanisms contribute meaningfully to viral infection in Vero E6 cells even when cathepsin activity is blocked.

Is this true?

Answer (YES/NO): NO